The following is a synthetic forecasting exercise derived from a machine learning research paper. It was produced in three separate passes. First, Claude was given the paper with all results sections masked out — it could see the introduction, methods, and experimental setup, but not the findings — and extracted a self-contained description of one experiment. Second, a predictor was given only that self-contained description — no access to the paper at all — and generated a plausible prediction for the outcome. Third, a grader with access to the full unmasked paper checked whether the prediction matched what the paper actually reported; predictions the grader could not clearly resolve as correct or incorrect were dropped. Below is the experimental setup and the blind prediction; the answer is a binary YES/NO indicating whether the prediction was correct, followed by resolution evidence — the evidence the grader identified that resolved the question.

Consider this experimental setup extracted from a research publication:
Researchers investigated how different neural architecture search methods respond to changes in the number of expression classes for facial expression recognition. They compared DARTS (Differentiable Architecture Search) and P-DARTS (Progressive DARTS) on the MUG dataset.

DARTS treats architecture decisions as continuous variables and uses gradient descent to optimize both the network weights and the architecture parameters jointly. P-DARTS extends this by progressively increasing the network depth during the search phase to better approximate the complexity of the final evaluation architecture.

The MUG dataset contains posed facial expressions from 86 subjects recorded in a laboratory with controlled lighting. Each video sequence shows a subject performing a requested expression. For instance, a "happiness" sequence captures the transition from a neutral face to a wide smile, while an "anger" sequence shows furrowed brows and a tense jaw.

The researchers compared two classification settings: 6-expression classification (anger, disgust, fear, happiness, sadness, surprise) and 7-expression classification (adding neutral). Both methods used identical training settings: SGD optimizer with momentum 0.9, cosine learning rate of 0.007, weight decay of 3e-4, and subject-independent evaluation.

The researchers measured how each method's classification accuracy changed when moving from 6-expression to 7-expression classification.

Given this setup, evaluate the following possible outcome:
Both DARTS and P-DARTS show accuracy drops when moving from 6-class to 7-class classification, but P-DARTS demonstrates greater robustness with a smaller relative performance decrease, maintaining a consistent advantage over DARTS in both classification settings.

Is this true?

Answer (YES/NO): NO